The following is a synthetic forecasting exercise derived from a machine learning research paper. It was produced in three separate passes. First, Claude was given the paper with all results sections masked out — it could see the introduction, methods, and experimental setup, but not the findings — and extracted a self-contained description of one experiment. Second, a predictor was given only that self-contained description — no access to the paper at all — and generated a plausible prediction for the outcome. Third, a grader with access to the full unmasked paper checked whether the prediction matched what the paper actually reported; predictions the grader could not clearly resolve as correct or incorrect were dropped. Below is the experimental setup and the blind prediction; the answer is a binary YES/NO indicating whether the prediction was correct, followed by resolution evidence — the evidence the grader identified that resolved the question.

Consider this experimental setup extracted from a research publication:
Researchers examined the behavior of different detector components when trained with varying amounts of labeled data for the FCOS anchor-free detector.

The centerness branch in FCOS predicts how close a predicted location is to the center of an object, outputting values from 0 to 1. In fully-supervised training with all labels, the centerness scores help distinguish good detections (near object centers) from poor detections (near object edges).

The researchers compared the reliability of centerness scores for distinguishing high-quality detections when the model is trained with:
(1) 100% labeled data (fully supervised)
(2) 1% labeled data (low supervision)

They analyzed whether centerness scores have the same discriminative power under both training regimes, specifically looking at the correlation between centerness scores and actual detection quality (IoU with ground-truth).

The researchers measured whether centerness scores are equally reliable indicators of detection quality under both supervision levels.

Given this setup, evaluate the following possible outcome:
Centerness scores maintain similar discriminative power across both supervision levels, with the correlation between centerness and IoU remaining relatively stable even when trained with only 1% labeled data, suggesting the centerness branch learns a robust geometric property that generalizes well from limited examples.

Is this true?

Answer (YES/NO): NO